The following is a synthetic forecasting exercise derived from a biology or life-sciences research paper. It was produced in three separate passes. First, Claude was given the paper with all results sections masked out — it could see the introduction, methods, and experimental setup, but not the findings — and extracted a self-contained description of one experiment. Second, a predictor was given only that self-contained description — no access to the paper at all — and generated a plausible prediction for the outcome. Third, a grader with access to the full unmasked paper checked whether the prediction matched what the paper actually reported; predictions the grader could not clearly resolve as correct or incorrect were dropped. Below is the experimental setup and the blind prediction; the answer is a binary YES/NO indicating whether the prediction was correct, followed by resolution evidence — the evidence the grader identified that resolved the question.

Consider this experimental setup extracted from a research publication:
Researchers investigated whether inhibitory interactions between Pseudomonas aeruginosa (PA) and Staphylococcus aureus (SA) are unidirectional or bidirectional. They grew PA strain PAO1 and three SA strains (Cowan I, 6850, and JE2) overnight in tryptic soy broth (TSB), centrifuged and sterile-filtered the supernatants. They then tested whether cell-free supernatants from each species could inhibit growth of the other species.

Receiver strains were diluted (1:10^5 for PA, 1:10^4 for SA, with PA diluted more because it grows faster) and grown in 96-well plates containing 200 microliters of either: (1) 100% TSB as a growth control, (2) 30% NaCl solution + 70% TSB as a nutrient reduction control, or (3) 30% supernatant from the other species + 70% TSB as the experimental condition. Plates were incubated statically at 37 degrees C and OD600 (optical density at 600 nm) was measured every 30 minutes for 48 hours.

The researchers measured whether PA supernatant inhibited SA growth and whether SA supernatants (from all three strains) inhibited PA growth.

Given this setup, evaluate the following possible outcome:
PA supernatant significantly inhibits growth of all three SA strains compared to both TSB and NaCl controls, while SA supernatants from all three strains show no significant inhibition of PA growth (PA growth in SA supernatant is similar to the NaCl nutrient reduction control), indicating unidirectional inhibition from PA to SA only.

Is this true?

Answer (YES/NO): YES